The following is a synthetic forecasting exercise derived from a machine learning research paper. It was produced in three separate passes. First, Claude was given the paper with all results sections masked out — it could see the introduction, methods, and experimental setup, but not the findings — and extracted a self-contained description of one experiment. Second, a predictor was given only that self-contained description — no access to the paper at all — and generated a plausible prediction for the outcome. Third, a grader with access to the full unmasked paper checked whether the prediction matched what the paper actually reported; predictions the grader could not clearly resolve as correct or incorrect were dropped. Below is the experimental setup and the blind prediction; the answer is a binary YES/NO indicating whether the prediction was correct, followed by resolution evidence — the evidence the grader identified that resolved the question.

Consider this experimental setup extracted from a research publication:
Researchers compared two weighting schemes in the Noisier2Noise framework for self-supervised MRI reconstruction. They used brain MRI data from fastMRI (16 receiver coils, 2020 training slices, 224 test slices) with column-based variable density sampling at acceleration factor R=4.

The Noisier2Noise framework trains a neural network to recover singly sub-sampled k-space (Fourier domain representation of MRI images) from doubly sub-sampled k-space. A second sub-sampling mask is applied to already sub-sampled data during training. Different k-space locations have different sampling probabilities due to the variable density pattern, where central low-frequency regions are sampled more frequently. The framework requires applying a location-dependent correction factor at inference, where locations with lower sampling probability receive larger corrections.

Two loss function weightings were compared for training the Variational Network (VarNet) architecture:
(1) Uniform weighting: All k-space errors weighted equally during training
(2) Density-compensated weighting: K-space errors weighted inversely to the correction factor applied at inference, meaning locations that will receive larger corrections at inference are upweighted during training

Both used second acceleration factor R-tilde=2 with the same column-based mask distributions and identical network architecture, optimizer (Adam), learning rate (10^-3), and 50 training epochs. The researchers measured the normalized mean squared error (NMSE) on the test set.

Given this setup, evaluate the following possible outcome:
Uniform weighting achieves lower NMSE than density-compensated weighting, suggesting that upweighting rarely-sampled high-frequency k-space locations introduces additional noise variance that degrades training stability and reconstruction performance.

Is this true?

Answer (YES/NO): NO